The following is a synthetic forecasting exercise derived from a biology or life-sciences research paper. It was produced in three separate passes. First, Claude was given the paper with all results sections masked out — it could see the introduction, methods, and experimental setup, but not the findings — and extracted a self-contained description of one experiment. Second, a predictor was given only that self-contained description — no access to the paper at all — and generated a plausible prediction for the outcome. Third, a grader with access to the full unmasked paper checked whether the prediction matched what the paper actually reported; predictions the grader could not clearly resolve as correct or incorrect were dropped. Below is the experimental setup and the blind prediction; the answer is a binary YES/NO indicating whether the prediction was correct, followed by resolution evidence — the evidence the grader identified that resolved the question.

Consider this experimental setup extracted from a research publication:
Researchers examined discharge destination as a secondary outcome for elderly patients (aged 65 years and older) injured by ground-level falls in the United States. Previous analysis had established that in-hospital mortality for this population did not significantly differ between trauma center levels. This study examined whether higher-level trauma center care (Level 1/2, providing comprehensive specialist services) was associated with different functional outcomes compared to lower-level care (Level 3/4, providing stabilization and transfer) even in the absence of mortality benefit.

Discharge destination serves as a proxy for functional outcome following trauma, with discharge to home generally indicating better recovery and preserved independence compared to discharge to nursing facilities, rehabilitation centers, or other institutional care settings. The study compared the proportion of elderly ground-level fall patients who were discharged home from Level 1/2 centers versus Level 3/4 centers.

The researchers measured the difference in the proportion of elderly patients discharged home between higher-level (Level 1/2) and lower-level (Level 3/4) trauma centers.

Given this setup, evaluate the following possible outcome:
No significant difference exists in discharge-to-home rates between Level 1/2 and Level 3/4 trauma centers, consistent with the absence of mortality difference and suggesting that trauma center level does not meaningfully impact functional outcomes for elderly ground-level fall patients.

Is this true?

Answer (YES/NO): NO